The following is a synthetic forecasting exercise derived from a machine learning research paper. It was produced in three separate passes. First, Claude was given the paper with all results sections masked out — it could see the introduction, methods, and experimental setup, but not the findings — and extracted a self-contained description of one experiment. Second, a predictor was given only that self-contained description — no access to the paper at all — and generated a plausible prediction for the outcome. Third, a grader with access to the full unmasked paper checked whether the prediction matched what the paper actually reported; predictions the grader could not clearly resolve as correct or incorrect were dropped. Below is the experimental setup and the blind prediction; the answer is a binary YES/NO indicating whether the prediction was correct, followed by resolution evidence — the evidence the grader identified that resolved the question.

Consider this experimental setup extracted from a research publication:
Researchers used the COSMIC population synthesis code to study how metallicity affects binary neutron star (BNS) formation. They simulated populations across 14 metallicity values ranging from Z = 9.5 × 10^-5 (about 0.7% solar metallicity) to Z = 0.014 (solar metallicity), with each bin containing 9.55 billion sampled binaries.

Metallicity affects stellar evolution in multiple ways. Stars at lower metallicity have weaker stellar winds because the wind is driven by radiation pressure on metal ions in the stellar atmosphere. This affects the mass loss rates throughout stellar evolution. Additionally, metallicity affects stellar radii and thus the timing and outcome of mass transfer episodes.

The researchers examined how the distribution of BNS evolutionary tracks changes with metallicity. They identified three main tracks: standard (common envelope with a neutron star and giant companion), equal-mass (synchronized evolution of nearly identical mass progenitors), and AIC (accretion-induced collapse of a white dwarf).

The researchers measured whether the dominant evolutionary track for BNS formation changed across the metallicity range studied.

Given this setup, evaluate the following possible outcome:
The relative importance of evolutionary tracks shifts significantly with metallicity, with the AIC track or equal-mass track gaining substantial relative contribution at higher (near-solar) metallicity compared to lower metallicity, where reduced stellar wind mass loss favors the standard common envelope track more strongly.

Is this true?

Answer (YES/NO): NO